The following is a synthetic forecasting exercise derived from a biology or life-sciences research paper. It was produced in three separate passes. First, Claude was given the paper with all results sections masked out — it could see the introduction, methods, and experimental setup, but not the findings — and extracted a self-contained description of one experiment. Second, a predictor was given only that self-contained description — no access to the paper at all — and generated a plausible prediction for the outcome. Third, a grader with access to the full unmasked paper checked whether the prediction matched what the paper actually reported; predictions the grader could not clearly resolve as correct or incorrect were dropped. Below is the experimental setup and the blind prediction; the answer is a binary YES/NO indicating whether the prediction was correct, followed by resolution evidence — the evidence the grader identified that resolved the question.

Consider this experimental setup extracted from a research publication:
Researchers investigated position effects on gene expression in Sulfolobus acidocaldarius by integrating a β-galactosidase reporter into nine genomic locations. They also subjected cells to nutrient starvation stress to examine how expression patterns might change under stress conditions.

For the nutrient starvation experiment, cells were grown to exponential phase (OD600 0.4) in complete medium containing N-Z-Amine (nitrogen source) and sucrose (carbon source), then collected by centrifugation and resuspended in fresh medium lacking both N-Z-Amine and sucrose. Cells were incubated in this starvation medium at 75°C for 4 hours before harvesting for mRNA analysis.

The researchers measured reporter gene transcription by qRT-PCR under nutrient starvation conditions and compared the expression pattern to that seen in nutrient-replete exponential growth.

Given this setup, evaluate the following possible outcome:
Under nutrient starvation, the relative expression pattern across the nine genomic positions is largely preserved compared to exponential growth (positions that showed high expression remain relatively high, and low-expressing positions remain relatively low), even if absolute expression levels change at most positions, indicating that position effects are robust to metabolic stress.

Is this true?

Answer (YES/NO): NO